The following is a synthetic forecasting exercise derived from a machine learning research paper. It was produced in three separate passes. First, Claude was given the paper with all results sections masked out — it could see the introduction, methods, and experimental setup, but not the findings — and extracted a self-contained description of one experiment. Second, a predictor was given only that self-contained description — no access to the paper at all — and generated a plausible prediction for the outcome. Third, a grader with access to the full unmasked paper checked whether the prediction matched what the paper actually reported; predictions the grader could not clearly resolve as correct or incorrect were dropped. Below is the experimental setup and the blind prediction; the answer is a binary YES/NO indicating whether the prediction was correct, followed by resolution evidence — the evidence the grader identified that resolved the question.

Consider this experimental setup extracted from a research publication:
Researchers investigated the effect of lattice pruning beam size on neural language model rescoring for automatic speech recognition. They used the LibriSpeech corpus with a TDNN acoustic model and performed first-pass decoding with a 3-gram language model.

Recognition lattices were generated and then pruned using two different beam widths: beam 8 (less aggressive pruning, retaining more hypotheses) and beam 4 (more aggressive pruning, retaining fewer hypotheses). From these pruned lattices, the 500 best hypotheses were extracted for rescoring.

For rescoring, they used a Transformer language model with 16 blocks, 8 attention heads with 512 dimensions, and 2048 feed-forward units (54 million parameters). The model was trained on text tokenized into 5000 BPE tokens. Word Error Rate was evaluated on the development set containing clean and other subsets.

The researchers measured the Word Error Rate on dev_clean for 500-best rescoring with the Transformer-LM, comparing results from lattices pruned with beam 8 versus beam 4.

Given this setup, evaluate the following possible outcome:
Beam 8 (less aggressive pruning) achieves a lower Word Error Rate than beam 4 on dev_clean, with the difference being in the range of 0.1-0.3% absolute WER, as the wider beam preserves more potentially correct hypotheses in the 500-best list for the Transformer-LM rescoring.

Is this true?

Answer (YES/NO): YES